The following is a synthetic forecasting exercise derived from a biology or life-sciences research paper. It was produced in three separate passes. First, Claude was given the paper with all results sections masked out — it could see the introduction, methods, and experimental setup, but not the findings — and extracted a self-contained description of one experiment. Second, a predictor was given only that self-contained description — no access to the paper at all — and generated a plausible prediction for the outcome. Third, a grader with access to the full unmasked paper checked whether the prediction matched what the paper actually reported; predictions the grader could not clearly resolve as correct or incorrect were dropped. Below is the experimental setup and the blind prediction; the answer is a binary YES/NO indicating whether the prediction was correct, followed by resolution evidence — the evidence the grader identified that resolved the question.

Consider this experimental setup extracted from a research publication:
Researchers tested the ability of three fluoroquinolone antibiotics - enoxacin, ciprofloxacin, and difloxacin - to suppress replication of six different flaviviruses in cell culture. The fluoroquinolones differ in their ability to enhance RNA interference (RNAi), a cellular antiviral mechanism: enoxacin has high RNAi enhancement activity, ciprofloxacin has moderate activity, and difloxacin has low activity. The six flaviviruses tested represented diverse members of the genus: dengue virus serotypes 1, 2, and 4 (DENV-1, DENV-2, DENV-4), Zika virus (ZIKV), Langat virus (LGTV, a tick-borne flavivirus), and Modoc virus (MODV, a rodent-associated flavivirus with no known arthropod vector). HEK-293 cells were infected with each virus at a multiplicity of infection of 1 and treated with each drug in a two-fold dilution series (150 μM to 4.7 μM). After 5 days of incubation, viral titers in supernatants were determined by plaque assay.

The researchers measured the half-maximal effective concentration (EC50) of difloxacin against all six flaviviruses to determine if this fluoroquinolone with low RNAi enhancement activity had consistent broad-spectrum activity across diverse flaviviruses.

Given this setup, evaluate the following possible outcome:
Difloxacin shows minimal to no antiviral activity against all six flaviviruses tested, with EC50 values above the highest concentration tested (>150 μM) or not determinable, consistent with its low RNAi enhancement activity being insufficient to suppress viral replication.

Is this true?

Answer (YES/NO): NO